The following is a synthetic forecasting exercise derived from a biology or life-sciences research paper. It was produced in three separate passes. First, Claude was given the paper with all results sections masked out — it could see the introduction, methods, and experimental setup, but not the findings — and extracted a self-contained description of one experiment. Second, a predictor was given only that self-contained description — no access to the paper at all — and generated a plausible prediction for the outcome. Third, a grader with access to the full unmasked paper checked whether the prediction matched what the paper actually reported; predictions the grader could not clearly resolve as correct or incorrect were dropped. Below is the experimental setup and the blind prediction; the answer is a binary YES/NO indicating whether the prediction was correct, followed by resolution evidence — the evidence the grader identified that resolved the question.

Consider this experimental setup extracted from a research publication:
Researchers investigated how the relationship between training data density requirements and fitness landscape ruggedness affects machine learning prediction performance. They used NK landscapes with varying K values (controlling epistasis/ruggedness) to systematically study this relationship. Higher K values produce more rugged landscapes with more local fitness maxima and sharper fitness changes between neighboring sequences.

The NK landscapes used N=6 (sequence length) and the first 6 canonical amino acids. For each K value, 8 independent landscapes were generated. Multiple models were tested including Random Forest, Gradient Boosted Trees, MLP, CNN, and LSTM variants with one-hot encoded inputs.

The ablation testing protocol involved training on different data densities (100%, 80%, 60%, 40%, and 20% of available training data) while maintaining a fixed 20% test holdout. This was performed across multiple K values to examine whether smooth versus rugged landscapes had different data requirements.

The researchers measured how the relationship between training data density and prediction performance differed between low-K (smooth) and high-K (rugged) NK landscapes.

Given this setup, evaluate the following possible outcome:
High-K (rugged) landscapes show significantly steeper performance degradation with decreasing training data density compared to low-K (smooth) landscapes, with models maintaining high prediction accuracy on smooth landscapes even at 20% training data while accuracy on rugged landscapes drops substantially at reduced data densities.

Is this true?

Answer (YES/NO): YES